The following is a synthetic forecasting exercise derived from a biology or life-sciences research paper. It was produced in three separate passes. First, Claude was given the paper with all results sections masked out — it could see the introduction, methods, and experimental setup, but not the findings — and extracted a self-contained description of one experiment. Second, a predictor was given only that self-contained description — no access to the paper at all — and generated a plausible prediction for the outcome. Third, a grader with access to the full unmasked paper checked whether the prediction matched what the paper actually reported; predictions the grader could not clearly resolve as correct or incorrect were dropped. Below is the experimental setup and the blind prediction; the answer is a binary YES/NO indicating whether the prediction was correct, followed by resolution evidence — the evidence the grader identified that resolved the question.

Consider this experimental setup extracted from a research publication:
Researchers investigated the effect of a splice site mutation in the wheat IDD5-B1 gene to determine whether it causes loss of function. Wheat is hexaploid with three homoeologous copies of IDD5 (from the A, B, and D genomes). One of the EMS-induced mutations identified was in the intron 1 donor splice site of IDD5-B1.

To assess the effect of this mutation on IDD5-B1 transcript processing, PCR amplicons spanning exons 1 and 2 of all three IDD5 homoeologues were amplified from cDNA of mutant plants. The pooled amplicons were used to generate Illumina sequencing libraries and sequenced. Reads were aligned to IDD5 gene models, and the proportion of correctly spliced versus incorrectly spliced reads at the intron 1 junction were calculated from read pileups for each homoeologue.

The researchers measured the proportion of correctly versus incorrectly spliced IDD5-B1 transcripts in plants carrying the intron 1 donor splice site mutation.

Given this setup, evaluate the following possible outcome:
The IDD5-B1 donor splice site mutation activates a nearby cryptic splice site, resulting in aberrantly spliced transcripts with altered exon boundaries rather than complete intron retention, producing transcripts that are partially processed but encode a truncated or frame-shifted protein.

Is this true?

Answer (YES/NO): NO